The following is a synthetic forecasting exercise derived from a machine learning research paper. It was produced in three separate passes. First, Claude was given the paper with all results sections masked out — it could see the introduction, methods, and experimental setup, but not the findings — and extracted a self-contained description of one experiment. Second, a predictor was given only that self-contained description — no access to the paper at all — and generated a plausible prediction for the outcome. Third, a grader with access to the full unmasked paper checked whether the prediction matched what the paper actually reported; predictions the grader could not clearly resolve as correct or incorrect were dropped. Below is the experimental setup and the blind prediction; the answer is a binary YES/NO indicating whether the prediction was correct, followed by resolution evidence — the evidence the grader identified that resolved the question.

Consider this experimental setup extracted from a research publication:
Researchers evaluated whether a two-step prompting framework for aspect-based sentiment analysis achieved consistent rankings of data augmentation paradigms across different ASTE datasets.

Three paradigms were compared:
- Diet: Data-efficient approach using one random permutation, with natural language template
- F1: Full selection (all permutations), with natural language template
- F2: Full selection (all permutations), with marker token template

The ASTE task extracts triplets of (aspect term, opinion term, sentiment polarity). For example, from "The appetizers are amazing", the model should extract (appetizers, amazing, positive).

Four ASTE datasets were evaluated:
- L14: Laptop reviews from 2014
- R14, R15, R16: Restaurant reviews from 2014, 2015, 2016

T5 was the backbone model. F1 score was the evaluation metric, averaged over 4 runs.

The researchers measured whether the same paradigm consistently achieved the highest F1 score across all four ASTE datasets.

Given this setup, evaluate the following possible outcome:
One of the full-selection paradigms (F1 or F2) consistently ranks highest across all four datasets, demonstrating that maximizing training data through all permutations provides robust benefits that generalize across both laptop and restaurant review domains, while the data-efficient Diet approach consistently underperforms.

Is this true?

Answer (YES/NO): NO